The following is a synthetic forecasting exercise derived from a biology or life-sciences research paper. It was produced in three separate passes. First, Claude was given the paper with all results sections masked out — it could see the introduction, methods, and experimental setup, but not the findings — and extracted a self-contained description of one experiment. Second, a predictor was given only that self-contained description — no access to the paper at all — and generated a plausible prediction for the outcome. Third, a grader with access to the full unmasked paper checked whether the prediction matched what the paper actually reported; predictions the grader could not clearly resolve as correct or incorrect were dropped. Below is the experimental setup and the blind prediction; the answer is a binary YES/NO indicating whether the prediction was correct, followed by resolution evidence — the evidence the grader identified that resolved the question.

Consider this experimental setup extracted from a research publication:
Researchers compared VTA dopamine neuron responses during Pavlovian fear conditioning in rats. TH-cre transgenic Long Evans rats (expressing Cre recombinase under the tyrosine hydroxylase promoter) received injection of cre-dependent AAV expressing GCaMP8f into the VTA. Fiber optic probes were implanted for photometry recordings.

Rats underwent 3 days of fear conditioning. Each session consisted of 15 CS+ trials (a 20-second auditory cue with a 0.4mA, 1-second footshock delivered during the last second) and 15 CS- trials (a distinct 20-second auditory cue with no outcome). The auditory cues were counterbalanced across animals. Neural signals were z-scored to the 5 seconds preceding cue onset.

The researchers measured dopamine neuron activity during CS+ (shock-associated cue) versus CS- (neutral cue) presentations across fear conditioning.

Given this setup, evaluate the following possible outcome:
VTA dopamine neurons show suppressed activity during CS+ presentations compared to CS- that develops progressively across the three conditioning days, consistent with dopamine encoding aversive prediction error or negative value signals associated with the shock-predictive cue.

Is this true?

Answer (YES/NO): NO